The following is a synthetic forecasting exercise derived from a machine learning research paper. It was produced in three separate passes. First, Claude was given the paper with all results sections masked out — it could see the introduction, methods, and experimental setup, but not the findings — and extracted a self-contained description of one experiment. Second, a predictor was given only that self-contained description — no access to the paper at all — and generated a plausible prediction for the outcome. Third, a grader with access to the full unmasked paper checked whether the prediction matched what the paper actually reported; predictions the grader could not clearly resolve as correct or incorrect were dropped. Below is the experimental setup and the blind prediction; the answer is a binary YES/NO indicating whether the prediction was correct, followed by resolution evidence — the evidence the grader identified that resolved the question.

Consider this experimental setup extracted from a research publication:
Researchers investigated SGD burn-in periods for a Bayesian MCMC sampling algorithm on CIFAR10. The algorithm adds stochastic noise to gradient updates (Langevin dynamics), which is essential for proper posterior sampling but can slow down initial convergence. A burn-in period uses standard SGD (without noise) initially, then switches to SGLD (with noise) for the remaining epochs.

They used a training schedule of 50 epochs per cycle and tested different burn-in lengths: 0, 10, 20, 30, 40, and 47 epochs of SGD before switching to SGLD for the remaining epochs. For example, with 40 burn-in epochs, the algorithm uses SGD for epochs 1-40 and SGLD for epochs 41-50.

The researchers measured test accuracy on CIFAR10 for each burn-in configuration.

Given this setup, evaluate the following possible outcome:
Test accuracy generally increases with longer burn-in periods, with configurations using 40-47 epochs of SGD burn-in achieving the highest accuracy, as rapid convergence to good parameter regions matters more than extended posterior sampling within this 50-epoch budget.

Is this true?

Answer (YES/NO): NO